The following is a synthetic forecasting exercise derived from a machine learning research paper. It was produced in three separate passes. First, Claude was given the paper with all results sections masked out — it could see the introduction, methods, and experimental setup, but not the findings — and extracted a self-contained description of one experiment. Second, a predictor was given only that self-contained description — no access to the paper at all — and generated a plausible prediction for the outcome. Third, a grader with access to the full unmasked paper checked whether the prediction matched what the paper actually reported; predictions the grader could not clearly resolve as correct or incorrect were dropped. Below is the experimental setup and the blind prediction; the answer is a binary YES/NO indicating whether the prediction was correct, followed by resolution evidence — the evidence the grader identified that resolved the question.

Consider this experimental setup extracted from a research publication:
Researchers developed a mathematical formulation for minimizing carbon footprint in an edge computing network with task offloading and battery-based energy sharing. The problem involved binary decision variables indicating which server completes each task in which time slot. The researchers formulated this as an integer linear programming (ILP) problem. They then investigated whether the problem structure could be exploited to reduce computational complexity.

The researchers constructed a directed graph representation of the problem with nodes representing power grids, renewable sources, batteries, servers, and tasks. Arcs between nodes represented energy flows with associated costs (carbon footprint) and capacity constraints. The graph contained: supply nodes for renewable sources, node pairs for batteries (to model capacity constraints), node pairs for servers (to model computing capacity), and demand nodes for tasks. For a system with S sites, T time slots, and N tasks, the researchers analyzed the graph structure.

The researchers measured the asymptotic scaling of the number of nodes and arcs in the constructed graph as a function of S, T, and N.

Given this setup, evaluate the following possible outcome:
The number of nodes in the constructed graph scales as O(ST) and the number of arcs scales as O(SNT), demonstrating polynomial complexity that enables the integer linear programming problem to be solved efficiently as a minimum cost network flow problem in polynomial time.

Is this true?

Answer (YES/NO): NO